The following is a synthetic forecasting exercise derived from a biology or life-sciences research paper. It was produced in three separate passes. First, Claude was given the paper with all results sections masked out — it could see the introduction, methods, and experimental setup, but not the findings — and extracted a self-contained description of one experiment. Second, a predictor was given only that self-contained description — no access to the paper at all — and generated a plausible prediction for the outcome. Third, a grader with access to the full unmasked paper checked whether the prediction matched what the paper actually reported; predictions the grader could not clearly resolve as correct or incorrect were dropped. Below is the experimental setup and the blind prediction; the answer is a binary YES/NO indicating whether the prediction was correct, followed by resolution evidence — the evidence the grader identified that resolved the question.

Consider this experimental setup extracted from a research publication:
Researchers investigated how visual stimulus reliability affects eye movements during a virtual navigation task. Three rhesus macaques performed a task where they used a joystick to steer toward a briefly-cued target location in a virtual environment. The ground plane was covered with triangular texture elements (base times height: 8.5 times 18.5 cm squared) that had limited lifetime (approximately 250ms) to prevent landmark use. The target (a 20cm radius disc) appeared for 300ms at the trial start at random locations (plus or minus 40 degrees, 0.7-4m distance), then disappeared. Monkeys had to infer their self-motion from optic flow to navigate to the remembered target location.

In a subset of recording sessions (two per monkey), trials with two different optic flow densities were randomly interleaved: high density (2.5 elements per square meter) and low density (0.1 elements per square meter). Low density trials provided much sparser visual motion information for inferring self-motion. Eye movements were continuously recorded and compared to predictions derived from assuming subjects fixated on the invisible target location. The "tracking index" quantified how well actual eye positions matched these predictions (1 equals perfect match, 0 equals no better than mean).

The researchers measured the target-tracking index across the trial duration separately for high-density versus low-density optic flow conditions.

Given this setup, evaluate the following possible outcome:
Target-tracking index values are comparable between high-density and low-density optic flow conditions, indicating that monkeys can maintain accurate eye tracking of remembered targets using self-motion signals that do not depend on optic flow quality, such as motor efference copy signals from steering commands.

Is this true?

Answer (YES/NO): YES